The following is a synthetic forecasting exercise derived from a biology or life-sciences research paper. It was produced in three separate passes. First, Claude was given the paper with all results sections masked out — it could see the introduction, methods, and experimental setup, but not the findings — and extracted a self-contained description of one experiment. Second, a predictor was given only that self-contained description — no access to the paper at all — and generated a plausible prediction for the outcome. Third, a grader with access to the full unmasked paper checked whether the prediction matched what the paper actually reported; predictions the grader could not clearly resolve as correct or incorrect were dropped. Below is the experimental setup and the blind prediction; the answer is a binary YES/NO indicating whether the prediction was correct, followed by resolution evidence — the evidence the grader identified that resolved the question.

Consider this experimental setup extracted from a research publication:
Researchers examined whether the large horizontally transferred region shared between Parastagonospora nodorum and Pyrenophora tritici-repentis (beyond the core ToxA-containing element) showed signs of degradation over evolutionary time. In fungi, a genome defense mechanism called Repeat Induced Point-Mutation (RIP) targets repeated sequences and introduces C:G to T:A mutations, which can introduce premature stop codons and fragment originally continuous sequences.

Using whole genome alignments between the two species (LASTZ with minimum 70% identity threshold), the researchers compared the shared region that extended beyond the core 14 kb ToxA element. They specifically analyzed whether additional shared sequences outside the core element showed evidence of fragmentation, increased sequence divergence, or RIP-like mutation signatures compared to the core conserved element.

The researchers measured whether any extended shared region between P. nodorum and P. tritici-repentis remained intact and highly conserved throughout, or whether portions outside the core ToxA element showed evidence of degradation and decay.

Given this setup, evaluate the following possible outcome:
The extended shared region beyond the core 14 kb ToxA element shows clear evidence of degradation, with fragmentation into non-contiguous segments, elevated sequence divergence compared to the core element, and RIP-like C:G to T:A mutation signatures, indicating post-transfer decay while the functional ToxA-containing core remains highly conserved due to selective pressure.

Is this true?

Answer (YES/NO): YES